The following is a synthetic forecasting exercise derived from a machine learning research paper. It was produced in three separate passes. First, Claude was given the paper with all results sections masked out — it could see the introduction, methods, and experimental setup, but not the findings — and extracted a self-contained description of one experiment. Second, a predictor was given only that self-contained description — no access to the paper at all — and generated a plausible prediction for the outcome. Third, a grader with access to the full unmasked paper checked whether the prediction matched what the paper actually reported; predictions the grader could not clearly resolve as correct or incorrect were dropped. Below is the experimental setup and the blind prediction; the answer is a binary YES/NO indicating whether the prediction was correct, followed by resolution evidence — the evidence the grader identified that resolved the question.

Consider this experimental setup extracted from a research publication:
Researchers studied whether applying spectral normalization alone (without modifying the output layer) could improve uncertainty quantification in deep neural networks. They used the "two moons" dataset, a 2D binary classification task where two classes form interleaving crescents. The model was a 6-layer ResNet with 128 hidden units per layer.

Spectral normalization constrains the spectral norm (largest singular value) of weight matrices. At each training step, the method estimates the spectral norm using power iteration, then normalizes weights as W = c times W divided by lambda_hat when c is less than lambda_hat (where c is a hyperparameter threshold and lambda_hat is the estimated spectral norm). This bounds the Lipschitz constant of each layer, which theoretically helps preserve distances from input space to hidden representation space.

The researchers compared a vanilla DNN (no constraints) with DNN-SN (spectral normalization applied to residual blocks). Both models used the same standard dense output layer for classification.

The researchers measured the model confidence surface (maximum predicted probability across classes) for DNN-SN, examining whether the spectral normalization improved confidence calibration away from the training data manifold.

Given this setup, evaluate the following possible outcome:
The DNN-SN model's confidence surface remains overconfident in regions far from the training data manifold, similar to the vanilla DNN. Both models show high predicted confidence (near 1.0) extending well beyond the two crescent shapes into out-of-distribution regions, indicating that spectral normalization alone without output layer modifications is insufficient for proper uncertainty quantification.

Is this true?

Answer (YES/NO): YES